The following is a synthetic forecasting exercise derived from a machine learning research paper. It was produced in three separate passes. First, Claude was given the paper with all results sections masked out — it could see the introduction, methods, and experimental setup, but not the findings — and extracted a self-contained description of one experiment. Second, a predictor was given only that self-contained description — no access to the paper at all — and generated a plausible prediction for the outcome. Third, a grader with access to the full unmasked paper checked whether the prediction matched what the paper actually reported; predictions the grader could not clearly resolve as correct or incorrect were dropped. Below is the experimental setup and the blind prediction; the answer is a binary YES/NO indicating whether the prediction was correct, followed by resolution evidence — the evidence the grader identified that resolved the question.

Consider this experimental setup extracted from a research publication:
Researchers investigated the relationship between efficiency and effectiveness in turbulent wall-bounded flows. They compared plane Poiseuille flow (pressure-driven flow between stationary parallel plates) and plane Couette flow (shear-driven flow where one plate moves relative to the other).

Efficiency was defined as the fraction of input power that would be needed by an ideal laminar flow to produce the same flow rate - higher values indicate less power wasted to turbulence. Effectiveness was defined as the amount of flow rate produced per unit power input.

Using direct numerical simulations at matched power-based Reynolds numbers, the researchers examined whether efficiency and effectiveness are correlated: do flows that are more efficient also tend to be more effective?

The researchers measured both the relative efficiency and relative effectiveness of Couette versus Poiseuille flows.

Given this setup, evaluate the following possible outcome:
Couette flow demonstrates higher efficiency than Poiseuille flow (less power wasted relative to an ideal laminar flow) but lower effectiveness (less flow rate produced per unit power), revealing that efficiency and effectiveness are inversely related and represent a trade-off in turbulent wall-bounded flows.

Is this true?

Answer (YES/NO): NO